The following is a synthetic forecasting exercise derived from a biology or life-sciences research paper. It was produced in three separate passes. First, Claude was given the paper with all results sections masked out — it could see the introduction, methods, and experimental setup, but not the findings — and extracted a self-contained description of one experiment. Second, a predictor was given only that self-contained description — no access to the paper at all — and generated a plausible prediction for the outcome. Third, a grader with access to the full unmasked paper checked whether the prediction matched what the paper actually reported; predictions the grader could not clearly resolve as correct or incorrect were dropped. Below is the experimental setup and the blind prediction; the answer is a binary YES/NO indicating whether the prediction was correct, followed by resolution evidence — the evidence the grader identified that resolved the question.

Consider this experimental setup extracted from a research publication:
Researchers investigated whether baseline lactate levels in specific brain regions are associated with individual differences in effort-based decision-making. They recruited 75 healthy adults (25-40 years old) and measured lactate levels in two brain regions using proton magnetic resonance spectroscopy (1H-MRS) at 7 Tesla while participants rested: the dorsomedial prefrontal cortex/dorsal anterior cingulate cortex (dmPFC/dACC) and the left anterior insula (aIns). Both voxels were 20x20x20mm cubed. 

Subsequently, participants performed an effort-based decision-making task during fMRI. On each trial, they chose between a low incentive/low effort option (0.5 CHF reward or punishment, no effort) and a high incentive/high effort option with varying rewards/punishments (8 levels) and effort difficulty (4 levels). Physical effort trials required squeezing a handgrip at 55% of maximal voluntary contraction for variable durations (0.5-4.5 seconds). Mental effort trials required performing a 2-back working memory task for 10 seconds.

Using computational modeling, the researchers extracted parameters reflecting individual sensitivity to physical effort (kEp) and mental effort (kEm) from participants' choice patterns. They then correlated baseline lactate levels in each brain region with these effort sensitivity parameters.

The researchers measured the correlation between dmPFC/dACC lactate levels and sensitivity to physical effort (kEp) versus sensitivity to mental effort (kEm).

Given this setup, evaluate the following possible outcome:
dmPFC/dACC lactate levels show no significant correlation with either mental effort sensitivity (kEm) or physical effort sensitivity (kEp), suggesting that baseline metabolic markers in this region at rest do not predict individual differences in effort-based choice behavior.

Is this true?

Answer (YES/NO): NO